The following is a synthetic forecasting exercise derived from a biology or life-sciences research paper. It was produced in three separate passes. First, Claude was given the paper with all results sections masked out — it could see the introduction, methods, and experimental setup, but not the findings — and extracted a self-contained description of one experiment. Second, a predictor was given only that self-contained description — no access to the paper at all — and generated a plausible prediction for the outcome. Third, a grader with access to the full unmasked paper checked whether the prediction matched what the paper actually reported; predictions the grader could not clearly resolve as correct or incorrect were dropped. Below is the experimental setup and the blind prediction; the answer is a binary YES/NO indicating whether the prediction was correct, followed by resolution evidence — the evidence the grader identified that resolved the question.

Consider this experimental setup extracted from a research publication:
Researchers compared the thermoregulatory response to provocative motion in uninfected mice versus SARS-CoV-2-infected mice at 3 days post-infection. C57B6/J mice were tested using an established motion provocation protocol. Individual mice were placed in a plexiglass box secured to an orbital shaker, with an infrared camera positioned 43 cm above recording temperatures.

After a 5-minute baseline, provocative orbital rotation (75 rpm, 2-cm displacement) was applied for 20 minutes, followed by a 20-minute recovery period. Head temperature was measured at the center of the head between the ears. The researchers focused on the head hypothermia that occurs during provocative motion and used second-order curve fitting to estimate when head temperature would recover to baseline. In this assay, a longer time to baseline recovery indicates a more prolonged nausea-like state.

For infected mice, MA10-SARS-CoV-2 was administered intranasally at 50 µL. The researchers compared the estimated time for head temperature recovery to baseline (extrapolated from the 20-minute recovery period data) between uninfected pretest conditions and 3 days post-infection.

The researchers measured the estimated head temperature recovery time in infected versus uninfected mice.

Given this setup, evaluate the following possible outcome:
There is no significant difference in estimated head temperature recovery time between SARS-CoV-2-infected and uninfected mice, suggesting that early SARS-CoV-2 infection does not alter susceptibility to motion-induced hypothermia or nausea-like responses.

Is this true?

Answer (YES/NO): NO